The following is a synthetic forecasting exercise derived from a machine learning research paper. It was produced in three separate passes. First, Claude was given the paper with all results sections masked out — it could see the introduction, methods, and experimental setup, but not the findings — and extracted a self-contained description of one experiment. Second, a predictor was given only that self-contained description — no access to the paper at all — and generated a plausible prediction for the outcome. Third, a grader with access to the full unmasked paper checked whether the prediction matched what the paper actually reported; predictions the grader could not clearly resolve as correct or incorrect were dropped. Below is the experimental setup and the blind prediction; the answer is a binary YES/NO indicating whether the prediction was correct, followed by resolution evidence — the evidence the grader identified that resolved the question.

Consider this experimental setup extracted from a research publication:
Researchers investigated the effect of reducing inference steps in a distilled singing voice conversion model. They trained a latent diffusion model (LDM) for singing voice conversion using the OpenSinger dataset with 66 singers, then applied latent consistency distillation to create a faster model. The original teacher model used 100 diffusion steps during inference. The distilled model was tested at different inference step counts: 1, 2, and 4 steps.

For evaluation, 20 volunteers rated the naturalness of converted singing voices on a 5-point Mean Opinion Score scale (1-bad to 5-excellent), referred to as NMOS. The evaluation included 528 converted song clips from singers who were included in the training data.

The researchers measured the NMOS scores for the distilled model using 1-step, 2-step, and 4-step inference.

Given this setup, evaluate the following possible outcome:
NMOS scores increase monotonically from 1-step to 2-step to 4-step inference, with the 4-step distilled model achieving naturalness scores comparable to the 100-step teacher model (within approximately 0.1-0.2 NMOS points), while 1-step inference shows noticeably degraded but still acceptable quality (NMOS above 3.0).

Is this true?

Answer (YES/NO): YES